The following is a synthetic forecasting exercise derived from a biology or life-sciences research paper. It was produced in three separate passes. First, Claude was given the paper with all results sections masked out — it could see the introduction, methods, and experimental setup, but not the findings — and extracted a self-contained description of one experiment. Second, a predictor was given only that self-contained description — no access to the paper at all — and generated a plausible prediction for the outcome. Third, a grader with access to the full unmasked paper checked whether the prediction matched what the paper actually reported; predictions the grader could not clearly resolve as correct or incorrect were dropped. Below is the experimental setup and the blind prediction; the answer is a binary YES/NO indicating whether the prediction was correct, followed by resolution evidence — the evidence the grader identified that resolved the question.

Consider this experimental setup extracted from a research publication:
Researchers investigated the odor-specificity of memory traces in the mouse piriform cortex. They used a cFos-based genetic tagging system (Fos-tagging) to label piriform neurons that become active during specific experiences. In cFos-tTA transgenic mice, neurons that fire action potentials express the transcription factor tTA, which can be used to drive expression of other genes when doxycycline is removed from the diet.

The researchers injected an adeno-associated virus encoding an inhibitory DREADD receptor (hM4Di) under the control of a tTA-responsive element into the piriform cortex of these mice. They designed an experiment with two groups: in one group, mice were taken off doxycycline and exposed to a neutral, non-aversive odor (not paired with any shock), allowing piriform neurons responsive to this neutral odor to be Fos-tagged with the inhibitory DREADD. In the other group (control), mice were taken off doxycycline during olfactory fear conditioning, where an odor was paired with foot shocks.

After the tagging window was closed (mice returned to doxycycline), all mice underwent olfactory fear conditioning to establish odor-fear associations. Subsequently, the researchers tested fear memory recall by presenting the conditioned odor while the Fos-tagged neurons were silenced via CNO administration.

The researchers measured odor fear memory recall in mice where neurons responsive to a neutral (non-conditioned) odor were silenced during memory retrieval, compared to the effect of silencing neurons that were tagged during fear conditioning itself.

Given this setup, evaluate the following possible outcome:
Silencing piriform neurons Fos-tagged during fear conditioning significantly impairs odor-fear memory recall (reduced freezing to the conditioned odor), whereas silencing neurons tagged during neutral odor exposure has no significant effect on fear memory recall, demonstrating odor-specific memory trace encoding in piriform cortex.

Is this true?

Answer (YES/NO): NO